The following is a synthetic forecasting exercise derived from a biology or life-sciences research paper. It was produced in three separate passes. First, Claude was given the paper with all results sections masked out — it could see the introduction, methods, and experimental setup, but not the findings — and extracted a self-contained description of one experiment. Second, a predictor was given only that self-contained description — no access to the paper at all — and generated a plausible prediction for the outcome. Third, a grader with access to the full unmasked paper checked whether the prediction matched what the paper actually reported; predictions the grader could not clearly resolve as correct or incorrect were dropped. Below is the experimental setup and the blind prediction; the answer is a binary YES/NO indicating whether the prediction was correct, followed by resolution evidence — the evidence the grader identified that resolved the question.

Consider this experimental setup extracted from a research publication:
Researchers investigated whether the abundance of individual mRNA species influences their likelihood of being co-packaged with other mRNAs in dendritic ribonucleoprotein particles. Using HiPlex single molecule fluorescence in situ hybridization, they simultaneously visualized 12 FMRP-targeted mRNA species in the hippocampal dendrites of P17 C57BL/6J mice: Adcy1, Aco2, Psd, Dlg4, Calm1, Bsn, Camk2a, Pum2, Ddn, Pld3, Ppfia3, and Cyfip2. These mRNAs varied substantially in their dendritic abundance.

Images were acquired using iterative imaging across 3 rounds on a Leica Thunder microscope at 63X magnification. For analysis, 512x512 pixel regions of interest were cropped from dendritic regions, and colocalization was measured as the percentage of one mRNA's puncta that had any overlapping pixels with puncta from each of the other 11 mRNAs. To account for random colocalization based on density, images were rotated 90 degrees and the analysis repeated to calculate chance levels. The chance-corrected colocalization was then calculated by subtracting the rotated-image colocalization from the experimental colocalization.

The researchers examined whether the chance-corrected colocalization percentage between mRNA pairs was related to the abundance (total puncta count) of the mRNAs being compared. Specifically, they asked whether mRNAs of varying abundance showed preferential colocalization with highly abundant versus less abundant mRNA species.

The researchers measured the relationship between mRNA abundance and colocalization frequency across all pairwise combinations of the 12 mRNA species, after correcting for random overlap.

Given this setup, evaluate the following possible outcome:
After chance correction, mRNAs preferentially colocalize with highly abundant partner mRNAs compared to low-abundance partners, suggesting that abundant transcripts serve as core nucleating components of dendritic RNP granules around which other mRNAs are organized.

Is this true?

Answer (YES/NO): YES